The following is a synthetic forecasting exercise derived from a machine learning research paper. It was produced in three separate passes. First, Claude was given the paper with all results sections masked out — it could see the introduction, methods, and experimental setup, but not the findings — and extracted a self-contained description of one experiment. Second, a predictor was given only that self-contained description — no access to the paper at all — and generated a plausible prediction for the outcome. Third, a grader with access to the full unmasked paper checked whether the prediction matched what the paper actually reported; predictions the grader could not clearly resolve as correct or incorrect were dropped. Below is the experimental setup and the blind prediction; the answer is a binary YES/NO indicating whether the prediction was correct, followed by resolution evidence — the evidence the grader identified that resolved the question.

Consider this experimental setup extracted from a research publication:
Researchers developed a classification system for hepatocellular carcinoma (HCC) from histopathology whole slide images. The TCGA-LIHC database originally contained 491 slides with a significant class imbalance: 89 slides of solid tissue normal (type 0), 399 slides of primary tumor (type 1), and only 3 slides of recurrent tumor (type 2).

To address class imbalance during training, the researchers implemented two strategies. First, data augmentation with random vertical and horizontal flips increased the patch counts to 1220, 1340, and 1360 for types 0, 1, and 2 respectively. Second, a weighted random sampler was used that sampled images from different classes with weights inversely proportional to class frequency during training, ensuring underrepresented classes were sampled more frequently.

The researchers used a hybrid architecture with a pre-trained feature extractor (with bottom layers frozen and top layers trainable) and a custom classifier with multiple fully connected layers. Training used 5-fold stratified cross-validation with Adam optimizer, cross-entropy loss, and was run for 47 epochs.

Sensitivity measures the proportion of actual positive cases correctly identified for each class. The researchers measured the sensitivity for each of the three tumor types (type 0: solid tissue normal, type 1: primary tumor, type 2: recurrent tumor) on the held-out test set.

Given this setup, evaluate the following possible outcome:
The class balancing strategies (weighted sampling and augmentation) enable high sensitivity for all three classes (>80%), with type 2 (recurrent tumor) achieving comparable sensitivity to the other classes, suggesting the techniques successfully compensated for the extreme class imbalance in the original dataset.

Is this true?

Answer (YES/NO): YES